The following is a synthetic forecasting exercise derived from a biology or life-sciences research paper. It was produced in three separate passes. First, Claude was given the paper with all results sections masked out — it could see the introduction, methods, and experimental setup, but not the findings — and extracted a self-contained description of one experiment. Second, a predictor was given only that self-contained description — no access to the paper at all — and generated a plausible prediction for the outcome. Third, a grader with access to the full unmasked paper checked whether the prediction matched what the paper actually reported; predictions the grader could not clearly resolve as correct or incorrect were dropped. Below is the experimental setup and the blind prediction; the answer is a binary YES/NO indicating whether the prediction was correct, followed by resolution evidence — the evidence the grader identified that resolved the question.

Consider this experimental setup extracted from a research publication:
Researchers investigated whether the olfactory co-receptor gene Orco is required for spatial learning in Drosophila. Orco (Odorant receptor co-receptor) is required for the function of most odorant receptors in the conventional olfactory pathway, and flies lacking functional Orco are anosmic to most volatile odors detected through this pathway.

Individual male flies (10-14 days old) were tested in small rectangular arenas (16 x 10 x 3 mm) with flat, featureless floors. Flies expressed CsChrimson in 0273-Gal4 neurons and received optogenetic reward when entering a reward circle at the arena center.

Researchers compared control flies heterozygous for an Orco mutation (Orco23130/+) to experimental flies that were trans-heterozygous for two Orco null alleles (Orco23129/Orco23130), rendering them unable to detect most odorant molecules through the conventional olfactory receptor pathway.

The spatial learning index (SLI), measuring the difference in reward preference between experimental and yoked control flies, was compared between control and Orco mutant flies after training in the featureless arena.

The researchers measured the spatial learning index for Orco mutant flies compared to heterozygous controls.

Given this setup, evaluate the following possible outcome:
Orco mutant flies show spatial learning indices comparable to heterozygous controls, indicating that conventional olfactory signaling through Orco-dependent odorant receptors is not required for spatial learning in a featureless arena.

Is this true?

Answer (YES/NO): NO